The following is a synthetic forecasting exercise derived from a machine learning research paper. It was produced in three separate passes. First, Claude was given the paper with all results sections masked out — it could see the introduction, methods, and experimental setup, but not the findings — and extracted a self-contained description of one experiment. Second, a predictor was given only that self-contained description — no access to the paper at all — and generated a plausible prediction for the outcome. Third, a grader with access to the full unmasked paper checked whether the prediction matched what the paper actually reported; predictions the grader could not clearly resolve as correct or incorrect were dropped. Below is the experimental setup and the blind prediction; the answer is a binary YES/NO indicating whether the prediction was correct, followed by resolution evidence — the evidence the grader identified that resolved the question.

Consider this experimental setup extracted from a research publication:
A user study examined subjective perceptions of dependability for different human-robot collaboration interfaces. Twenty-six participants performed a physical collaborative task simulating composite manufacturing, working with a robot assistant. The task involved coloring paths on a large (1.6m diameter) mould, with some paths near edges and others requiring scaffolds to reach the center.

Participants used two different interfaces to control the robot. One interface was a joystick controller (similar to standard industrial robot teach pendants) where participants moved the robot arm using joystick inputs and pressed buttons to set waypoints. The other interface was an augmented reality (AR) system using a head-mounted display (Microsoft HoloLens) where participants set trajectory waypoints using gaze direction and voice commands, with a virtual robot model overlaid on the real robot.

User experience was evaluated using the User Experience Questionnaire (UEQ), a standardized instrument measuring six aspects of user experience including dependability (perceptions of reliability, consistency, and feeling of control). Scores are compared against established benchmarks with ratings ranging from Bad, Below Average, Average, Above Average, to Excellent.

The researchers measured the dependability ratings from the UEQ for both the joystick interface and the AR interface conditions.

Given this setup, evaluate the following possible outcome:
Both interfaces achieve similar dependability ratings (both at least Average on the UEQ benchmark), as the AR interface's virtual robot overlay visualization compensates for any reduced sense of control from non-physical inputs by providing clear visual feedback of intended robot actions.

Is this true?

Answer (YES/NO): NO